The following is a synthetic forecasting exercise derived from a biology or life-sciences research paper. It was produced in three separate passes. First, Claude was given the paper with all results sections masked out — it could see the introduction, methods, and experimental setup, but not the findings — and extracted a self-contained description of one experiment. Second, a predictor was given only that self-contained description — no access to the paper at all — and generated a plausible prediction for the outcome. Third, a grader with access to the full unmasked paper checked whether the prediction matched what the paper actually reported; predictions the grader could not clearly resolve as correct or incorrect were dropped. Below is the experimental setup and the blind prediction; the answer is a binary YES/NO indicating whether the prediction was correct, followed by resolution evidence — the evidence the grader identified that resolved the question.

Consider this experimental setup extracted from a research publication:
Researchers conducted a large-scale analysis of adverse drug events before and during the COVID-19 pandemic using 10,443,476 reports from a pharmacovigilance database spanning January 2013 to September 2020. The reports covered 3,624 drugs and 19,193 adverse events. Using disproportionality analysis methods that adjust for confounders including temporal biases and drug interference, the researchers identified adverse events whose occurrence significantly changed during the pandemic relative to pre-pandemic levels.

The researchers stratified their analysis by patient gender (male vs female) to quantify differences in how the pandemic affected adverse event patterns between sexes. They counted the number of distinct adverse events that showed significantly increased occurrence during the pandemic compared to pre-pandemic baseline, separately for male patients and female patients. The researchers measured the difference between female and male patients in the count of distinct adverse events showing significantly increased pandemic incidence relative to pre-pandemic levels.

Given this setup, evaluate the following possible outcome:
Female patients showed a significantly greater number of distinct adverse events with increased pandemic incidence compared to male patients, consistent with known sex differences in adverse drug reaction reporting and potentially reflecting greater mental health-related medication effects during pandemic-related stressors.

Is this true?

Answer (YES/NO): YES